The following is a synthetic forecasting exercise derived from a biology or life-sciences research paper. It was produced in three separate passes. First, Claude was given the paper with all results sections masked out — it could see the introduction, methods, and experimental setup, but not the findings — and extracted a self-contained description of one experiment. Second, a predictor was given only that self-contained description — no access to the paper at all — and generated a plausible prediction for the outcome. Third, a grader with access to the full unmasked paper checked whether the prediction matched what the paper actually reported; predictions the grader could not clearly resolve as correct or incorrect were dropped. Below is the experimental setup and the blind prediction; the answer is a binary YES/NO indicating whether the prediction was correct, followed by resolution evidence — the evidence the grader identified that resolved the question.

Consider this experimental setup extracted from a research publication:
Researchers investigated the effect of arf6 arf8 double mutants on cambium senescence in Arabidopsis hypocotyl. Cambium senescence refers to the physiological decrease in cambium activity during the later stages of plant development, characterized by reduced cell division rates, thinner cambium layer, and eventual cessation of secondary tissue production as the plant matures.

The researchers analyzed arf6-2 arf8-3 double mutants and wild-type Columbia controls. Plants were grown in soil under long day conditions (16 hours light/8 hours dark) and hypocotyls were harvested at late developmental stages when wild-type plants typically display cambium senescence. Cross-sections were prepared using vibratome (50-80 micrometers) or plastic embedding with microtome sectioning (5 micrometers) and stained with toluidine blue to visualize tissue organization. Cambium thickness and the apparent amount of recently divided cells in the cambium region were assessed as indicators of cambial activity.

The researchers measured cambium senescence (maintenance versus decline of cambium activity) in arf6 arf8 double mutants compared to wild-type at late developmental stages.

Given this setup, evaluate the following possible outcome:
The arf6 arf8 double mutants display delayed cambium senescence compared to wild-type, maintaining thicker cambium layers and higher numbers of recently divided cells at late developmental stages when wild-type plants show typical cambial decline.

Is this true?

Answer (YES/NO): YES